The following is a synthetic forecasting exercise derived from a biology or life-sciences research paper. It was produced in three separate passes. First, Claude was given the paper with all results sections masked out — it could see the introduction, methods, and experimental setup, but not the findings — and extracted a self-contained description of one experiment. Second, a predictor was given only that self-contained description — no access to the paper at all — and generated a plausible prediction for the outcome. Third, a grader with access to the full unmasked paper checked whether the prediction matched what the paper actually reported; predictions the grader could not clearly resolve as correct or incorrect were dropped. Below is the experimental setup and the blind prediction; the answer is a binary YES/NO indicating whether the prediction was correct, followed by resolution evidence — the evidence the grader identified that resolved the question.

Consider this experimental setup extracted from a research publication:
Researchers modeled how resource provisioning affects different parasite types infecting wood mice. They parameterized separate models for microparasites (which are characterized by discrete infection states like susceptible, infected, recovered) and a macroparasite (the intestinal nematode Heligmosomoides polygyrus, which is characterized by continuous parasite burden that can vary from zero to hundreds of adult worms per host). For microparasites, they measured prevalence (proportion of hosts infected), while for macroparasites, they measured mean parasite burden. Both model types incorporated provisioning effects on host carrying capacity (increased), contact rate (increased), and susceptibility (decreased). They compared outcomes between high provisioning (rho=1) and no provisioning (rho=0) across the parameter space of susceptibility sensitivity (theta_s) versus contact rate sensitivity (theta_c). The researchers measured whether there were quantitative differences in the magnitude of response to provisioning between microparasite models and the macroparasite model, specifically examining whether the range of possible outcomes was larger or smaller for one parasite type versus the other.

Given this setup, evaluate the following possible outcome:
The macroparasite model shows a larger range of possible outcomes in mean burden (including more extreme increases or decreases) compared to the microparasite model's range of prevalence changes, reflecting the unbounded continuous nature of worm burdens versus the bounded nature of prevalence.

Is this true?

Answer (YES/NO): NO